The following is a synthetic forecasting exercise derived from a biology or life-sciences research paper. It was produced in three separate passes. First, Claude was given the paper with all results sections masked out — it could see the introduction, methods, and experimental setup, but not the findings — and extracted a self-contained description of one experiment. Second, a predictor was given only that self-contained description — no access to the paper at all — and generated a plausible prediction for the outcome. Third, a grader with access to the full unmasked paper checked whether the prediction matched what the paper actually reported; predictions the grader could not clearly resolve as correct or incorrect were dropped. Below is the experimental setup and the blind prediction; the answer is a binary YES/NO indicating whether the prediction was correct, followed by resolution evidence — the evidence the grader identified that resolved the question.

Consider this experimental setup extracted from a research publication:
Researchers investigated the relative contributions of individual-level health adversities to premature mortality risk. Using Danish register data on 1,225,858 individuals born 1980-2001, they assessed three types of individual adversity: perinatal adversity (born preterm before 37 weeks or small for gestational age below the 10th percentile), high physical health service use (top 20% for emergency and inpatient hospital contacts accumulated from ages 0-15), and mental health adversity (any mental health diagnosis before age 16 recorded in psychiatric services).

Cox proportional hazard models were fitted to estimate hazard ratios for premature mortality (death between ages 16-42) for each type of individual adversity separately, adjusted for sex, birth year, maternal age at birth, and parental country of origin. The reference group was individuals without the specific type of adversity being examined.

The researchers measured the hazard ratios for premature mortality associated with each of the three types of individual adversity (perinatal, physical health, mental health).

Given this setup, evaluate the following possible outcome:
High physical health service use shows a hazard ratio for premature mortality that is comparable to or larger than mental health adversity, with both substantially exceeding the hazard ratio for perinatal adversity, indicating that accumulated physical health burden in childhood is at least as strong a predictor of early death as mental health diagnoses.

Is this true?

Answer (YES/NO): NO